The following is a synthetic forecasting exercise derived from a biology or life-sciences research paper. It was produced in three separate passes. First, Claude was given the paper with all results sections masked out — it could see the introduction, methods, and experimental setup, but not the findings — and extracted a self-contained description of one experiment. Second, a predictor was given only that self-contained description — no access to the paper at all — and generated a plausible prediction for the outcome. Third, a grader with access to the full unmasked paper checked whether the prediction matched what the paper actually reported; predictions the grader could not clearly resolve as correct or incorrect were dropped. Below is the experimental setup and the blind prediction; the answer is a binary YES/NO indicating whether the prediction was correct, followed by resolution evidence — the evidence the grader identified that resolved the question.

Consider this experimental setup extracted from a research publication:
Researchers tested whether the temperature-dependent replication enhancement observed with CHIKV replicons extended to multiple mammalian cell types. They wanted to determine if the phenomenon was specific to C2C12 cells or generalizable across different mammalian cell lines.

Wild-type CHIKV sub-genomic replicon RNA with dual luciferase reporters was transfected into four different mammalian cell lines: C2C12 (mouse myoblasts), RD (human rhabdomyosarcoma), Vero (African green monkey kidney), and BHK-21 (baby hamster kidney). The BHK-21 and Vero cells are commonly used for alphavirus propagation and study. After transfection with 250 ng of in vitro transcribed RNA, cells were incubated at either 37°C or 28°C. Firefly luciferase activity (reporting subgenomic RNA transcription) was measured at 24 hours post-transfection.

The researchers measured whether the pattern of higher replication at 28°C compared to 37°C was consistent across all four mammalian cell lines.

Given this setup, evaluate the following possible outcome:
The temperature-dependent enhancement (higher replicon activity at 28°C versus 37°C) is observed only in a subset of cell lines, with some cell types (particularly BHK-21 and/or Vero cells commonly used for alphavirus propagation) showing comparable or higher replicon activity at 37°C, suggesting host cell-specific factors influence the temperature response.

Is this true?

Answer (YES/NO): NO